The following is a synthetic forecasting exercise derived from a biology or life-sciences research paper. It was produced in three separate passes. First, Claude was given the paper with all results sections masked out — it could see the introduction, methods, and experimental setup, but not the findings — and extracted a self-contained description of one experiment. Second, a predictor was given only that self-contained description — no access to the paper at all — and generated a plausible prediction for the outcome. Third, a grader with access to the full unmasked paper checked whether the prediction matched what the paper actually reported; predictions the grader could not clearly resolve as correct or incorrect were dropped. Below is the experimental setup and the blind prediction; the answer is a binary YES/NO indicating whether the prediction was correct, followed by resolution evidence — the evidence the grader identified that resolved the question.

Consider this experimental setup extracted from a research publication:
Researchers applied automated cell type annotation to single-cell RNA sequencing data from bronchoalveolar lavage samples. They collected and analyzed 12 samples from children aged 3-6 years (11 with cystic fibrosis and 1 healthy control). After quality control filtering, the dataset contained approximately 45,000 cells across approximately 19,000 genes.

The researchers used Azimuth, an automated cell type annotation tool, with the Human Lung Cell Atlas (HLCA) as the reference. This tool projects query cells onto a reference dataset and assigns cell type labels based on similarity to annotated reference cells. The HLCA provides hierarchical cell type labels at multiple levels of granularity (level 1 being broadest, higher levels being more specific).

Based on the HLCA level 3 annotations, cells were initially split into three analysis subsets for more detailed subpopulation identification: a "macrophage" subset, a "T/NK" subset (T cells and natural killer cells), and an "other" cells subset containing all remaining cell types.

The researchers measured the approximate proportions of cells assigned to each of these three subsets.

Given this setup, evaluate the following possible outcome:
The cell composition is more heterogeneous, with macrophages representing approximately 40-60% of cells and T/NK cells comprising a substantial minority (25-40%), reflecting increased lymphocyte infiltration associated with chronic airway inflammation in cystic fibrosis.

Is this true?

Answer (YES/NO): NO